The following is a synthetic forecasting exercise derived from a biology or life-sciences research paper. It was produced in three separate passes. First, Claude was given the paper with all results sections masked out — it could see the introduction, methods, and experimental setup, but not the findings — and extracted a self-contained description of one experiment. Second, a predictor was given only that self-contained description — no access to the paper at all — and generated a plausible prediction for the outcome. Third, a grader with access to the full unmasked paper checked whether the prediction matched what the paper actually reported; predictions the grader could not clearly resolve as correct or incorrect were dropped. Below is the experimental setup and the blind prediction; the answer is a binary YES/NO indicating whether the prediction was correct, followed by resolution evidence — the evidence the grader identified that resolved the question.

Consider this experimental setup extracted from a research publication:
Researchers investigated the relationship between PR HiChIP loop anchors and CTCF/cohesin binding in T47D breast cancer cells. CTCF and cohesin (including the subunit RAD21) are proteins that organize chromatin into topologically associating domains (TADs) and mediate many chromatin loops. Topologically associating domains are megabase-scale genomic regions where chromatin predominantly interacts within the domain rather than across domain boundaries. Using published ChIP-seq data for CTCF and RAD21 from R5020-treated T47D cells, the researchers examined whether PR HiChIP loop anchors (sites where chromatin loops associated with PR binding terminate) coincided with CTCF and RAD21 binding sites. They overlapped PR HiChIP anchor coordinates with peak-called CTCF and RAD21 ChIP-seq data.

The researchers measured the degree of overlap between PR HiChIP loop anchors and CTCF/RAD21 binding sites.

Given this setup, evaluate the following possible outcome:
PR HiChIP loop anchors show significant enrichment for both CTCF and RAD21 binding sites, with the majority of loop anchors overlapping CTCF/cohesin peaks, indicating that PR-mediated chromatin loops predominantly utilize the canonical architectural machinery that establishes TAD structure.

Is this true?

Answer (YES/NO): NO